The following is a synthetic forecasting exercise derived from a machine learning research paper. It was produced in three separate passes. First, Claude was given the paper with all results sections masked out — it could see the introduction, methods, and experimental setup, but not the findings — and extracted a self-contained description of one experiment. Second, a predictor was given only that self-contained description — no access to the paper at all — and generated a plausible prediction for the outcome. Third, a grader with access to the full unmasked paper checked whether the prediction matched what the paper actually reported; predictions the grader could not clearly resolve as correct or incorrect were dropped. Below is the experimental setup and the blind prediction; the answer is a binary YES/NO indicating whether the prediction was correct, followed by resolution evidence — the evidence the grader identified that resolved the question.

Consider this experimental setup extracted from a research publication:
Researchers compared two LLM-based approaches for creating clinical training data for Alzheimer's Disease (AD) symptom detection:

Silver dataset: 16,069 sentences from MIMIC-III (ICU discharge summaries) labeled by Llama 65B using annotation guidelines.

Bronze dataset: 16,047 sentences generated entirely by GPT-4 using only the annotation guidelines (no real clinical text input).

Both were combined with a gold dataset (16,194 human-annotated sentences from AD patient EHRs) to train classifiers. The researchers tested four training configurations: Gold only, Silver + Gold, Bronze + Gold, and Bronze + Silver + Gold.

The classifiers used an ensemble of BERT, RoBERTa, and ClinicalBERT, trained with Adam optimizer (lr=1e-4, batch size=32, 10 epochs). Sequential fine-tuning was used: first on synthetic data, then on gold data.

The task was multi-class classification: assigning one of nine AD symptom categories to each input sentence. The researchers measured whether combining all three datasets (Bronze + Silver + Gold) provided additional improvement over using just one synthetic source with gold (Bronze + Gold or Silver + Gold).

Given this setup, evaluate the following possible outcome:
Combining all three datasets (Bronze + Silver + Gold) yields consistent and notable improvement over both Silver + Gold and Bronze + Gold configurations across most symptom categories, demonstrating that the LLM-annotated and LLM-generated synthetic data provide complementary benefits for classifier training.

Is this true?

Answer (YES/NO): NO